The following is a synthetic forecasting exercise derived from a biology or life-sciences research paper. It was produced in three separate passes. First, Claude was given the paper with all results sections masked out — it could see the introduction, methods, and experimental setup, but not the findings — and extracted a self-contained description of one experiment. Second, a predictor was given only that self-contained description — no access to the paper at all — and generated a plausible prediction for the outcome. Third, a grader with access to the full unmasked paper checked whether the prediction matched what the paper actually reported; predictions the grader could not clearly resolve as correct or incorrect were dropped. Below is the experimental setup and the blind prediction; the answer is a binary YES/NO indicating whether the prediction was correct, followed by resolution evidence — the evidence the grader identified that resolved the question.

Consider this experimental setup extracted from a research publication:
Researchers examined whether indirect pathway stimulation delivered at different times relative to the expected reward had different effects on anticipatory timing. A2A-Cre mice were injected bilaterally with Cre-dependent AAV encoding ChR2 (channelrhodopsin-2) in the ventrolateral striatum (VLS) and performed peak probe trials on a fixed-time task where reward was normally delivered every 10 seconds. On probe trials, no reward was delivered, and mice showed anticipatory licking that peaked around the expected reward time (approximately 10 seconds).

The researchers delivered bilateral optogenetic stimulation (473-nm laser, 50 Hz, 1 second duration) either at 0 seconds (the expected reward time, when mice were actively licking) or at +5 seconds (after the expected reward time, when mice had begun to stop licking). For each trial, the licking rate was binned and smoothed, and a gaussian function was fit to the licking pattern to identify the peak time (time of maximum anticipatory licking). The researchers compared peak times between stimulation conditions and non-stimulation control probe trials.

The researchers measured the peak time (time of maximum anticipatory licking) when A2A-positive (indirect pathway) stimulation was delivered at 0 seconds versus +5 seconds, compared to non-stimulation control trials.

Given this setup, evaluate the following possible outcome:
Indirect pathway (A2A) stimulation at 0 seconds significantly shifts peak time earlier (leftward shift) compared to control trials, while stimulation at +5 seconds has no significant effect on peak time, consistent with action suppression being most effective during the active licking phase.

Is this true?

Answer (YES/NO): NO